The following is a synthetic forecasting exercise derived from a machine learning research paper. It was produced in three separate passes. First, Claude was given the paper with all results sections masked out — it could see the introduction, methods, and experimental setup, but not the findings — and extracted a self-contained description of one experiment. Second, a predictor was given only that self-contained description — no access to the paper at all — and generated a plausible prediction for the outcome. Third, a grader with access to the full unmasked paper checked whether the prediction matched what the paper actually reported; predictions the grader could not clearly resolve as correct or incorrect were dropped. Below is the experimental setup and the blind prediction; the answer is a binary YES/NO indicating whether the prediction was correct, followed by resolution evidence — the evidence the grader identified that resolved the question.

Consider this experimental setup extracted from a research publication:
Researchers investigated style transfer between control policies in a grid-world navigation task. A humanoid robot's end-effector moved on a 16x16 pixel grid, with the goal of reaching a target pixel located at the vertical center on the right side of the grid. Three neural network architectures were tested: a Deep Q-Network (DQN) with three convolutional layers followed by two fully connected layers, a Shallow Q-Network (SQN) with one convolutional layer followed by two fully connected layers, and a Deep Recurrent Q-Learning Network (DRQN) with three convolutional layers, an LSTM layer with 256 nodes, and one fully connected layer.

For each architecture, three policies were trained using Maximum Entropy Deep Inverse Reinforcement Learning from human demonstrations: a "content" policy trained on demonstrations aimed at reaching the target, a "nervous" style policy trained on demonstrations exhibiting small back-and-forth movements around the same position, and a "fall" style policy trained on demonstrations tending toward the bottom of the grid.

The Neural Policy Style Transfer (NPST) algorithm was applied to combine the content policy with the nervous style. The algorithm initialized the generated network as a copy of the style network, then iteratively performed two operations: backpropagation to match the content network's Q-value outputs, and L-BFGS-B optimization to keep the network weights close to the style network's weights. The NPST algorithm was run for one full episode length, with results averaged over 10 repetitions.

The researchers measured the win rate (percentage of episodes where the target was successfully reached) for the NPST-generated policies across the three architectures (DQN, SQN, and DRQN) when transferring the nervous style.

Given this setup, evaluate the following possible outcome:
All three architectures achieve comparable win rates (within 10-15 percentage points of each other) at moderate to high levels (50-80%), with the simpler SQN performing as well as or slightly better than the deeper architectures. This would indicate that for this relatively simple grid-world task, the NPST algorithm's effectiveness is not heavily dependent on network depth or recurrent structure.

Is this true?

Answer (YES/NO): NO